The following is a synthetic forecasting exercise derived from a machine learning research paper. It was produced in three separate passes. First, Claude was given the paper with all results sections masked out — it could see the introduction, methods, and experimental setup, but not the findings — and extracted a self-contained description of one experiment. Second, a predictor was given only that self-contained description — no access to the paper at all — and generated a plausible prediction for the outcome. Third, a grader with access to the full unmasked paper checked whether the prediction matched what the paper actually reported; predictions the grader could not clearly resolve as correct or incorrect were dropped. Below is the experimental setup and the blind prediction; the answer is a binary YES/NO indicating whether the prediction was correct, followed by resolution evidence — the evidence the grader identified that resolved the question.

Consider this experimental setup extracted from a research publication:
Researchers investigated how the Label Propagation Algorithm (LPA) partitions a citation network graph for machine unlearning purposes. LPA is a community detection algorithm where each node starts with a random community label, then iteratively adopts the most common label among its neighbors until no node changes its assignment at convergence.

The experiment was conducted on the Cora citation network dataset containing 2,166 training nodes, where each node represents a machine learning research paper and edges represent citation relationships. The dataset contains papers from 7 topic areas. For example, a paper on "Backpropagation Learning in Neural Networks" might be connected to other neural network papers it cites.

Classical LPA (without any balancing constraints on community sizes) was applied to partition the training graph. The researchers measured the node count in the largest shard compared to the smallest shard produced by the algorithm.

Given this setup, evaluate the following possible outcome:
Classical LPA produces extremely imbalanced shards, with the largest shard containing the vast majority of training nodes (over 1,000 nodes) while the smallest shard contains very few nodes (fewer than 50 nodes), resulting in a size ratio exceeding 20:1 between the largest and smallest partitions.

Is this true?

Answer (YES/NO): NO